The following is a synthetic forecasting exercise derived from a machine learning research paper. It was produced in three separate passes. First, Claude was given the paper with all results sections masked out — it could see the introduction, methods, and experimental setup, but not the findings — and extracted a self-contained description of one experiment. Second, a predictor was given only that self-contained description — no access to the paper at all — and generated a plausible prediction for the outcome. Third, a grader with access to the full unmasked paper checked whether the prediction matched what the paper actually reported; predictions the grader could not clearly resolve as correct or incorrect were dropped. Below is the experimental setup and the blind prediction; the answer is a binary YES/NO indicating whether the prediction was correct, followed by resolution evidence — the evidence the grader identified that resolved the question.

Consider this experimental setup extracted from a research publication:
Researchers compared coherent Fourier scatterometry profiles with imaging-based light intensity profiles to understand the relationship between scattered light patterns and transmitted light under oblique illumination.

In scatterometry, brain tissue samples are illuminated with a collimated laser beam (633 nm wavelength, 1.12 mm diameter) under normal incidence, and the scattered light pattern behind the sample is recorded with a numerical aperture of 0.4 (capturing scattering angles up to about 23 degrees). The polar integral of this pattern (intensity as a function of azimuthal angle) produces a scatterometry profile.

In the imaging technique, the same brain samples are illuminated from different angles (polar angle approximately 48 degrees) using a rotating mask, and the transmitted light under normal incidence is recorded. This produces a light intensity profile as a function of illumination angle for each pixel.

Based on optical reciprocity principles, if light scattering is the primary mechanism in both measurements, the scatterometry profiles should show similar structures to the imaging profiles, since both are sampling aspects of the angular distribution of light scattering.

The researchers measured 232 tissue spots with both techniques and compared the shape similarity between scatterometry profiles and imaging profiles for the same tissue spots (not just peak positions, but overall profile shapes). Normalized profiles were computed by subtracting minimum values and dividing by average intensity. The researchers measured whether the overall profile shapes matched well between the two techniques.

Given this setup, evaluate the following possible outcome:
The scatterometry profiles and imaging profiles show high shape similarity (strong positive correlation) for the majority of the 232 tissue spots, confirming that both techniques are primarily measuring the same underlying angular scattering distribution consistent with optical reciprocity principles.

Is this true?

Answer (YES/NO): YES